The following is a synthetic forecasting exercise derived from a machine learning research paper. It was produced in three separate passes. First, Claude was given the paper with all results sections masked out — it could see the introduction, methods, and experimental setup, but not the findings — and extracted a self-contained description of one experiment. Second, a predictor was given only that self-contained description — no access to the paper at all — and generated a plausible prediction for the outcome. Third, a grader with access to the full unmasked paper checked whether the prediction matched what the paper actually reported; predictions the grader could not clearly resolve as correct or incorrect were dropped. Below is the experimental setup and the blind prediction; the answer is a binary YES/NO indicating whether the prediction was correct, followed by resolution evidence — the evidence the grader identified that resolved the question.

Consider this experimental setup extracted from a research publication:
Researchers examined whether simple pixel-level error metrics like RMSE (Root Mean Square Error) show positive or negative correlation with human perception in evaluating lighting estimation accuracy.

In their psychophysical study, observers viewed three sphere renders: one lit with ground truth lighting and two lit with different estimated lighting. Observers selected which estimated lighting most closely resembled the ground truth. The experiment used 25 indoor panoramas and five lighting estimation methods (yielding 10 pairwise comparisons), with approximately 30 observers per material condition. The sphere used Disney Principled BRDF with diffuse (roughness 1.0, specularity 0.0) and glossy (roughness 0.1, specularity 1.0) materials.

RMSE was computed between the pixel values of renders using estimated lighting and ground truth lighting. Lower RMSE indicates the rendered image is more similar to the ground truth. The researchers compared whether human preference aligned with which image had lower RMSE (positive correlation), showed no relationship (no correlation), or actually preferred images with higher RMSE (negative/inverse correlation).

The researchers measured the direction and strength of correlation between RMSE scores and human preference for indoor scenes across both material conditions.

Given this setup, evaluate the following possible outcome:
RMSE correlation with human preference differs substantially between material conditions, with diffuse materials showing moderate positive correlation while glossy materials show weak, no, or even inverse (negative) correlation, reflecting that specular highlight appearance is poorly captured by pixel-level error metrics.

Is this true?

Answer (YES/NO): NO